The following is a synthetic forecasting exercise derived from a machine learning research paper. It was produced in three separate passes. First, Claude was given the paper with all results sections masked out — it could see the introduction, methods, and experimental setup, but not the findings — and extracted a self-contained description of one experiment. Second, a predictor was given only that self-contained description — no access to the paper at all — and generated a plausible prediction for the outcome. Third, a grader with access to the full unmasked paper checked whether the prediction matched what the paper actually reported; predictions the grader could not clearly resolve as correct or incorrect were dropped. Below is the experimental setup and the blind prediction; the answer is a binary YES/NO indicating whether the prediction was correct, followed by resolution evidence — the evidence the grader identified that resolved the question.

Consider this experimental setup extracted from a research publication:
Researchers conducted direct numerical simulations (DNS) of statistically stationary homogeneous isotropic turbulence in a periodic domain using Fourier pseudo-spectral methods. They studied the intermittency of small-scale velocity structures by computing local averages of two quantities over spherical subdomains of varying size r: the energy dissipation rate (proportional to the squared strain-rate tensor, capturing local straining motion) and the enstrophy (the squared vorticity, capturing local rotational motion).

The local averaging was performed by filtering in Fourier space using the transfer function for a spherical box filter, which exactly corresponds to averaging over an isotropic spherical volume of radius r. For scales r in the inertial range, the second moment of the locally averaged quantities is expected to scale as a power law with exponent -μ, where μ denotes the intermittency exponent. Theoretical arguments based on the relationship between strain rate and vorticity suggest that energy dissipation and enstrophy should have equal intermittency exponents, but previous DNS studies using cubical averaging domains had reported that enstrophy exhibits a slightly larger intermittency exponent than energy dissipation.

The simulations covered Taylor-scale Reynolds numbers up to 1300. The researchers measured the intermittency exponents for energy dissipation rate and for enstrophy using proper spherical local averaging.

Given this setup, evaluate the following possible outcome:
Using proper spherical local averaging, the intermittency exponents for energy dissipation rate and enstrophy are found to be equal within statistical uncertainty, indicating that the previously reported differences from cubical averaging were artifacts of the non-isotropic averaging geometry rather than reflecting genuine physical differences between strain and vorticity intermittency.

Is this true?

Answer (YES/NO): NO